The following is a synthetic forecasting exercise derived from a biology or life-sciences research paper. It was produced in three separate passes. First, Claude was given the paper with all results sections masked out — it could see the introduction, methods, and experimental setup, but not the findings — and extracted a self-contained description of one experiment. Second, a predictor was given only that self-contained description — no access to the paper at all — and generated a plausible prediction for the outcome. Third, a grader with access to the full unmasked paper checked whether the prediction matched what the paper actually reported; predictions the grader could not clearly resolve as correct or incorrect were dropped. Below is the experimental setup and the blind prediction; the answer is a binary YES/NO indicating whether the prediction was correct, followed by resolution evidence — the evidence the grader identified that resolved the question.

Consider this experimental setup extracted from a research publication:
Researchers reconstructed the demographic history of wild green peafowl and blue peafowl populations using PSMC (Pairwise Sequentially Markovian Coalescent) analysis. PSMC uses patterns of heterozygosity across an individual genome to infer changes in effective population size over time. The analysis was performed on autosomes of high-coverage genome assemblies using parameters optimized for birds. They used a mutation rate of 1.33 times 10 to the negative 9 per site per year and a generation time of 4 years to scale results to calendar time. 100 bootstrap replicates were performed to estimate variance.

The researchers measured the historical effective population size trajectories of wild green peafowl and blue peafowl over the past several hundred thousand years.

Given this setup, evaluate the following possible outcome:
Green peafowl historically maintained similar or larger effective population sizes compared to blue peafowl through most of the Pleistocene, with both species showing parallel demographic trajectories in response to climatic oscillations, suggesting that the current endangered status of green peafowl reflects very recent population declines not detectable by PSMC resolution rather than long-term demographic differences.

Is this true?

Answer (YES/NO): NO